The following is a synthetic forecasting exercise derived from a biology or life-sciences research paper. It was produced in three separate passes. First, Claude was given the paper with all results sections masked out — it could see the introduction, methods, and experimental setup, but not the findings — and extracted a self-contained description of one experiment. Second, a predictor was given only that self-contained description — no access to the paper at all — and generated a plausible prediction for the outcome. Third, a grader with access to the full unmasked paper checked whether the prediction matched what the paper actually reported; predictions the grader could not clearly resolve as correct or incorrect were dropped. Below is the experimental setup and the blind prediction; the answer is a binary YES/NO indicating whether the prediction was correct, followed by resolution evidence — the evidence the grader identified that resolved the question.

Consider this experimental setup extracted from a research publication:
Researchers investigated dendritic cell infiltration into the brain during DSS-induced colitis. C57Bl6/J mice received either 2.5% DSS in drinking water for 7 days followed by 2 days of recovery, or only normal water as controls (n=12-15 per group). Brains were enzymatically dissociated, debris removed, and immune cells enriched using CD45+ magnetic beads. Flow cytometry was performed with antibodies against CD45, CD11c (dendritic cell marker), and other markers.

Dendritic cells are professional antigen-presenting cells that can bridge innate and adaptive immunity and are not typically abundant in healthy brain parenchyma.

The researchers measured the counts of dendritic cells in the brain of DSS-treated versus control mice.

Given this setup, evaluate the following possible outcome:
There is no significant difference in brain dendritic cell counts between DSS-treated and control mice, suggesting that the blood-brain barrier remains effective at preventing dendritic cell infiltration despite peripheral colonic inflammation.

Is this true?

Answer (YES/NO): NO